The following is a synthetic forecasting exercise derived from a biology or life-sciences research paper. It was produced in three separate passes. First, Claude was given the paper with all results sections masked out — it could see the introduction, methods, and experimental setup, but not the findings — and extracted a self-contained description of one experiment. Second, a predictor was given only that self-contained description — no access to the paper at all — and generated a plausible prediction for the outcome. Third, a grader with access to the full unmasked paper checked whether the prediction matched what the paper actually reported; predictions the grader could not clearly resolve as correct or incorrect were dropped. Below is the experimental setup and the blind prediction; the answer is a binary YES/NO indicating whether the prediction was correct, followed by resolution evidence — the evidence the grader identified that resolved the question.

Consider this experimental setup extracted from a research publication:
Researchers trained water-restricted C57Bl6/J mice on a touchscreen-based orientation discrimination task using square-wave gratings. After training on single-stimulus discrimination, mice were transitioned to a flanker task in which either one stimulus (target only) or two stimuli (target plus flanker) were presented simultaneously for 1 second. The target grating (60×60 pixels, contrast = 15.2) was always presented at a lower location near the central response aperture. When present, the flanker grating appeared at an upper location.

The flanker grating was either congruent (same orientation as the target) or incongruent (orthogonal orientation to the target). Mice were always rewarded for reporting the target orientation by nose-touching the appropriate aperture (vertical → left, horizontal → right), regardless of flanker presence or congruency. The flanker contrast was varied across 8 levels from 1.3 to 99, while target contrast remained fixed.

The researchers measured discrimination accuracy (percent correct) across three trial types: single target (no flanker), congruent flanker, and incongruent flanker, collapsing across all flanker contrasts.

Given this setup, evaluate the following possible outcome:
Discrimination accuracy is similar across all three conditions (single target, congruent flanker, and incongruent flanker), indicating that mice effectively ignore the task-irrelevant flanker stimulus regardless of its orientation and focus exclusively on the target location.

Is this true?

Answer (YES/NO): NO